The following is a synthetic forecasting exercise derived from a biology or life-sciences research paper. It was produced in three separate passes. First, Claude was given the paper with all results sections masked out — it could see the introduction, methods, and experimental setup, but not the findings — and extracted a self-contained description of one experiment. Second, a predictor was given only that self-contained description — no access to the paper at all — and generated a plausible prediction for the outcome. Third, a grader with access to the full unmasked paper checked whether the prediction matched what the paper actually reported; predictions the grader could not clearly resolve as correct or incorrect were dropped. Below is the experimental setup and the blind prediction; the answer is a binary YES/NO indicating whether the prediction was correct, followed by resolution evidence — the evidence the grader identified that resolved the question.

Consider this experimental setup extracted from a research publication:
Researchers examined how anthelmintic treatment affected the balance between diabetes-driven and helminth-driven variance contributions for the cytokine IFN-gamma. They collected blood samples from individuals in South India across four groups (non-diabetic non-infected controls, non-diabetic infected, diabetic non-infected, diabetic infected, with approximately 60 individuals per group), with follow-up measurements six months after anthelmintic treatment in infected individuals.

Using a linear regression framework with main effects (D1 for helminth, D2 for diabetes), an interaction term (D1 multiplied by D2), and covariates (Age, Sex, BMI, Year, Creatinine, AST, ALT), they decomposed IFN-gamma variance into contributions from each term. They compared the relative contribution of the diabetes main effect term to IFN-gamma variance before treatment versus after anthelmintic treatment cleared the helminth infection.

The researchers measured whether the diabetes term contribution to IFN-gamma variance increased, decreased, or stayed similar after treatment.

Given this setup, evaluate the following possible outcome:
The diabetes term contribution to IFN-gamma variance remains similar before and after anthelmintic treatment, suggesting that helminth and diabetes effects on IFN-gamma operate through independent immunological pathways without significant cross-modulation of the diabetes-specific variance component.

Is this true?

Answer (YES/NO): NO